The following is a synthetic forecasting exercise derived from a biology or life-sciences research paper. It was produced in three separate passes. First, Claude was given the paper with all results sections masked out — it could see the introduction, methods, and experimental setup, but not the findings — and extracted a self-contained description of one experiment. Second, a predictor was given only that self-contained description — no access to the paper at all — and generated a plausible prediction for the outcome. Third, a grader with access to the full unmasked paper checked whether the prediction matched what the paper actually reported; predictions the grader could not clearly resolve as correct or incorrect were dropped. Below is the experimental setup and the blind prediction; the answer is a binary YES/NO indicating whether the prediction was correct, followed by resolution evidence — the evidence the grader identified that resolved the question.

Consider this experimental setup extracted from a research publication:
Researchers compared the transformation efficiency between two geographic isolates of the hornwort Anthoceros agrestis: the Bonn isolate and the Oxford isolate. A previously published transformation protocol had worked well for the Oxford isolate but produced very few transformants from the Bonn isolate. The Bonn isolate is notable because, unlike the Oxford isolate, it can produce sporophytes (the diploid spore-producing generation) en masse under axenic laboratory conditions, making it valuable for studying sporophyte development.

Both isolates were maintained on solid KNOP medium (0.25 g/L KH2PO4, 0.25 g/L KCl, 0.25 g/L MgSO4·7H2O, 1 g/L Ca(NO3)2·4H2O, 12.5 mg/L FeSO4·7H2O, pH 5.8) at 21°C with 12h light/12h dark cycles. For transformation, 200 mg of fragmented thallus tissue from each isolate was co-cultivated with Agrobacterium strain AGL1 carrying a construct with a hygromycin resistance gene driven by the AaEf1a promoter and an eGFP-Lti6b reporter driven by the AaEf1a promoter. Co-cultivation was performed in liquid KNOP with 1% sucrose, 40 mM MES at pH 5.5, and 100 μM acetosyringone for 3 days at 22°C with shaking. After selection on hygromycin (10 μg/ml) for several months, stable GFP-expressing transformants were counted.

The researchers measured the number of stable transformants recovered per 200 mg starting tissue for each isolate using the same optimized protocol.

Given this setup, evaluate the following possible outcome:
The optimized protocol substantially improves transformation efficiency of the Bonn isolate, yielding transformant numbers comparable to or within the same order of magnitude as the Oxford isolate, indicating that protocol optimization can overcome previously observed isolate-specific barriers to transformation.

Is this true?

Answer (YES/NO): YES